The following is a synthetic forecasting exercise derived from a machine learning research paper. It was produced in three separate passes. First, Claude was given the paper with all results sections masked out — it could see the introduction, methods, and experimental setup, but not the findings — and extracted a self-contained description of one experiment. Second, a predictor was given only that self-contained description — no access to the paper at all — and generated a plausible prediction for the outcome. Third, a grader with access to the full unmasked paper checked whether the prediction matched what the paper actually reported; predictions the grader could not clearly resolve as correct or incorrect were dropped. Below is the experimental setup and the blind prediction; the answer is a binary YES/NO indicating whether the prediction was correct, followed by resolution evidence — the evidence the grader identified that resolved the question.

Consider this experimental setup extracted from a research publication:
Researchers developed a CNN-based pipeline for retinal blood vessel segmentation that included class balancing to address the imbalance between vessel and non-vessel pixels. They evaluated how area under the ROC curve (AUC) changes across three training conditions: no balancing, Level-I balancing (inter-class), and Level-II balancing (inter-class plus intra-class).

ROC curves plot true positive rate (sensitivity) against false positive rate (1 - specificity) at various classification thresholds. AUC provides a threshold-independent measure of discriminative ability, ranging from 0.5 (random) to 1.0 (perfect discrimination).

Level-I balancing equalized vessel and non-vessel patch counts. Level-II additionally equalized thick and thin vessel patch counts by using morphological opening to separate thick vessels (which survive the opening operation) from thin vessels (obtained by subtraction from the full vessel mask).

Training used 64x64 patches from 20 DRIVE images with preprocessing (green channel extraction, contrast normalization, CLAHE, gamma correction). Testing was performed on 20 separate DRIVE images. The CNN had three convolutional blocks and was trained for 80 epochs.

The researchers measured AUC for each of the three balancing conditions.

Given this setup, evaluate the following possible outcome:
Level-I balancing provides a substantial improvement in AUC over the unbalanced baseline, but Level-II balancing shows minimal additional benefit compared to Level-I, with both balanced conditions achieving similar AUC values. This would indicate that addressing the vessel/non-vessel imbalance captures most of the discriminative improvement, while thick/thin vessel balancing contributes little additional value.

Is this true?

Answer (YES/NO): NO